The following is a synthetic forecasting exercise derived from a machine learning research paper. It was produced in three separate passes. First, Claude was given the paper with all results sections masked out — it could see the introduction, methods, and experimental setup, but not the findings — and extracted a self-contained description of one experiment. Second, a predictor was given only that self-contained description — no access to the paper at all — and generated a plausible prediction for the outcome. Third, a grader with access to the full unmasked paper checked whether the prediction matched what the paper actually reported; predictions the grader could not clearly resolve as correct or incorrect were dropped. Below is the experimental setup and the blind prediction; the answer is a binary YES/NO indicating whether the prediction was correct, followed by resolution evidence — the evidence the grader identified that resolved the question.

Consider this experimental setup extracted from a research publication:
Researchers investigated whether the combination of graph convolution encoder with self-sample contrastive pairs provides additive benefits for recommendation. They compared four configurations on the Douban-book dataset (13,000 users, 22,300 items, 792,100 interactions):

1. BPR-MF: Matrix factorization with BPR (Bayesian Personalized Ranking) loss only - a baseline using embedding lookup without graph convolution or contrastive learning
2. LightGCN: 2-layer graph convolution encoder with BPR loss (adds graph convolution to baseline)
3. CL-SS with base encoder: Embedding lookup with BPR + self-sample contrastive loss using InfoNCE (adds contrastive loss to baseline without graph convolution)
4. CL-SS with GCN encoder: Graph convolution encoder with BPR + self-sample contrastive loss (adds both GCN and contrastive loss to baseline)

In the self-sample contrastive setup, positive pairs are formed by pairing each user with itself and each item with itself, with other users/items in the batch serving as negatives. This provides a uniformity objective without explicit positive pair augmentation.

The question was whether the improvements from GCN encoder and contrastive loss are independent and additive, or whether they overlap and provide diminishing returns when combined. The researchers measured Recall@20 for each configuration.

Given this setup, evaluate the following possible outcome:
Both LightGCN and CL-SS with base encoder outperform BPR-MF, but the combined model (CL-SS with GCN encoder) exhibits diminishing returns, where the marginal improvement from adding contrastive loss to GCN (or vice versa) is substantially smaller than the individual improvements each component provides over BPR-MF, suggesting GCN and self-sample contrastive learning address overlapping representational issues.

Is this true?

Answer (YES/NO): YES